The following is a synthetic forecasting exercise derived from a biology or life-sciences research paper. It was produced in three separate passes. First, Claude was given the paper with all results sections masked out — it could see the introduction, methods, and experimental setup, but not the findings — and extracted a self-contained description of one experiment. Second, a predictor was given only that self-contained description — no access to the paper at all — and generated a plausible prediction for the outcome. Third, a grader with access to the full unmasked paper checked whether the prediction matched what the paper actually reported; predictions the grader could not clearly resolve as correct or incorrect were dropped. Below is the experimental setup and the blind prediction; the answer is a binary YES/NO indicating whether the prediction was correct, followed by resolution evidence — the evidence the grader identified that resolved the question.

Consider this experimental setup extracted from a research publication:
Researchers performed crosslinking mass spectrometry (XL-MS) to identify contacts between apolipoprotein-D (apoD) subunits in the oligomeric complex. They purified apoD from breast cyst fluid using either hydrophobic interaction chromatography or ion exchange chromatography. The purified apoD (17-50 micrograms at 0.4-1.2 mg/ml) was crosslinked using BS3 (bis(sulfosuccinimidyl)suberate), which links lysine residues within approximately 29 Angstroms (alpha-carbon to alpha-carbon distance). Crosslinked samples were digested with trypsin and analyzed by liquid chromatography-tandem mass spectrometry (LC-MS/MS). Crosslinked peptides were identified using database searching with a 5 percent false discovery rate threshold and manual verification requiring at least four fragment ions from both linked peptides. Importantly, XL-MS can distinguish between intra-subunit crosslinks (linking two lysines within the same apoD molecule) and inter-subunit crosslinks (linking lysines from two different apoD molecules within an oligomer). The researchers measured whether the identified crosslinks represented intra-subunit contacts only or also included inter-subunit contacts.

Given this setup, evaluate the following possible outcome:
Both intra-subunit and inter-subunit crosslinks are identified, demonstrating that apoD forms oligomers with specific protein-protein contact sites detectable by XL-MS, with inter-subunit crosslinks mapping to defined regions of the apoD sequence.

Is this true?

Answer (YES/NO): YES